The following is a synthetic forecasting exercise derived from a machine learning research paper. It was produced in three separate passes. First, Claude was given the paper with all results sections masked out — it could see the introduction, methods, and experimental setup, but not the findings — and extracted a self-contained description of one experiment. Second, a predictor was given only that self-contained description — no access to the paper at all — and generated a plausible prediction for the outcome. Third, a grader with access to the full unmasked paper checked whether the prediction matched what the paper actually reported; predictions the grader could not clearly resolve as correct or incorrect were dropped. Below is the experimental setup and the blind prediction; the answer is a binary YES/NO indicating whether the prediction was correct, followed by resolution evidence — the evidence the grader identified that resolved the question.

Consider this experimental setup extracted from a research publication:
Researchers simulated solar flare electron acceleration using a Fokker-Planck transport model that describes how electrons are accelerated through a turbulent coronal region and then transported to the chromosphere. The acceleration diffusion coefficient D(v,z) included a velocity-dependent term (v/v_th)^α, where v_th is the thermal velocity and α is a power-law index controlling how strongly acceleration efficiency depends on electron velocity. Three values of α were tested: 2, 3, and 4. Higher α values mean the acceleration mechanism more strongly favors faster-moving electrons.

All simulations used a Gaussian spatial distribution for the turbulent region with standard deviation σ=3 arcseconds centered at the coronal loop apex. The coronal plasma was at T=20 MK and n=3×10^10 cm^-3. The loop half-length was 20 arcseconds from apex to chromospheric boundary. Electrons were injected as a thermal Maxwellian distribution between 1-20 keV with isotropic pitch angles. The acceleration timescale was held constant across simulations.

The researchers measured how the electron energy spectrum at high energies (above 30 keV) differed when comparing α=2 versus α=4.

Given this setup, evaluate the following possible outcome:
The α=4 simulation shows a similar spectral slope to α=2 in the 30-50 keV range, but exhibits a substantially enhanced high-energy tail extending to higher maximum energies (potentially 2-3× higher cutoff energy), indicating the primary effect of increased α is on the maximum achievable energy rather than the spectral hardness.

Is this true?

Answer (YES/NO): NO